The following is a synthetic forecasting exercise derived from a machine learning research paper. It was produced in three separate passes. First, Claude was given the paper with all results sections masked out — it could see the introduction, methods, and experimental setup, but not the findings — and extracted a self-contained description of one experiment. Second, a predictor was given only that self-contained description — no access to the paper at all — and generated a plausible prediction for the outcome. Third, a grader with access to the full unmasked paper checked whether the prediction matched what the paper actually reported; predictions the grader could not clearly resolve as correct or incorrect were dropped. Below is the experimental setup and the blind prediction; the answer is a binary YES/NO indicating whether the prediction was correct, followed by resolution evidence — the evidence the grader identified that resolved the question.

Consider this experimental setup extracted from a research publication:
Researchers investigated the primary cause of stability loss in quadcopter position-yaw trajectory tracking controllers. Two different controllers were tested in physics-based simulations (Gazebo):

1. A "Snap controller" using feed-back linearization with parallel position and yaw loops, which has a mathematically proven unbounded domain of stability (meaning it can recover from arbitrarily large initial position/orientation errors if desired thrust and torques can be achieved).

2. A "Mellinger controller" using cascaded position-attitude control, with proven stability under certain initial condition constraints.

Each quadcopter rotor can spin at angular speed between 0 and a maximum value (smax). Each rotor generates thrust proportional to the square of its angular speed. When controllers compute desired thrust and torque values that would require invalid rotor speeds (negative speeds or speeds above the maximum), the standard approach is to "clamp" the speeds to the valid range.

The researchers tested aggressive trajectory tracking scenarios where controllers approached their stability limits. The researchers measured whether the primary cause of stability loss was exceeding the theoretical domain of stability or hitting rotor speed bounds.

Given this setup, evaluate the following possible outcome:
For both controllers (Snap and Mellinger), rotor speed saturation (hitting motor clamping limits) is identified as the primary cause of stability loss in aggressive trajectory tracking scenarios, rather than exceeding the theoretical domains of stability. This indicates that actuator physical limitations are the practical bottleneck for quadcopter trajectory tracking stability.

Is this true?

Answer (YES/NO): YES